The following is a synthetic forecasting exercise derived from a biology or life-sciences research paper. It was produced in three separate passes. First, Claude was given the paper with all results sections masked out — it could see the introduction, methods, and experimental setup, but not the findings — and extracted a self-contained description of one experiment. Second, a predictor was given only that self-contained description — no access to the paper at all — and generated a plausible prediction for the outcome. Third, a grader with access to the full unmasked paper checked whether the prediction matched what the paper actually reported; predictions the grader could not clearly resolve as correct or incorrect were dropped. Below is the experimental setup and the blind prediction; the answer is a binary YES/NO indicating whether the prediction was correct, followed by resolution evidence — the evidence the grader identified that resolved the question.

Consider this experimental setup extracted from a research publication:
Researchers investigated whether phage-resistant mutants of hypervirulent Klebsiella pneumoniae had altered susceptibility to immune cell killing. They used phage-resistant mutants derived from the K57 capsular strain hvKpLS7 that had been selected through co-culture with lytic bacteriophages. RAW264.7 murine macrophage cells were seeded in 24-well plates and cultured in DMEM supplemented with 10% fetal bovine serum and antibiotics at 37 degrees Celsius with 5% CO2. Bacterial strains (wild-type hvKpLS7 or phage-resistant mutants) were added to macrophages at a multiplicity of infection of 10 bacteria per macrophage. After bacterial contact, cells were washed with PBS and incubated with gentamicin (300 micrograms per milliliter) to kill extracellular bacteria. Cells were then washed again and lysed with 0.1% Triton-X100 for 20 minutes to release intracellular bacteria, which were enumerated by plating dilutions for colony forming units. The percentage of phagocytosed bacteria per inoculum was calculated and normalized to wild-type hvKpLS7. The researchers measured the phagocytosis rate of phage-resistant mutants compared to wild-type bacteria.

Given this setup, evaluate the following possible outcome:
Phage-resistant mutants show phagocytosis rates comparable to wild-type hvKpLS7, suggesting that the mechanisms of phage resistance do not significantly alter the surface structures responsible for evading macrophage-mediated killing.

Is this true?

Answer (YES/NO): NO